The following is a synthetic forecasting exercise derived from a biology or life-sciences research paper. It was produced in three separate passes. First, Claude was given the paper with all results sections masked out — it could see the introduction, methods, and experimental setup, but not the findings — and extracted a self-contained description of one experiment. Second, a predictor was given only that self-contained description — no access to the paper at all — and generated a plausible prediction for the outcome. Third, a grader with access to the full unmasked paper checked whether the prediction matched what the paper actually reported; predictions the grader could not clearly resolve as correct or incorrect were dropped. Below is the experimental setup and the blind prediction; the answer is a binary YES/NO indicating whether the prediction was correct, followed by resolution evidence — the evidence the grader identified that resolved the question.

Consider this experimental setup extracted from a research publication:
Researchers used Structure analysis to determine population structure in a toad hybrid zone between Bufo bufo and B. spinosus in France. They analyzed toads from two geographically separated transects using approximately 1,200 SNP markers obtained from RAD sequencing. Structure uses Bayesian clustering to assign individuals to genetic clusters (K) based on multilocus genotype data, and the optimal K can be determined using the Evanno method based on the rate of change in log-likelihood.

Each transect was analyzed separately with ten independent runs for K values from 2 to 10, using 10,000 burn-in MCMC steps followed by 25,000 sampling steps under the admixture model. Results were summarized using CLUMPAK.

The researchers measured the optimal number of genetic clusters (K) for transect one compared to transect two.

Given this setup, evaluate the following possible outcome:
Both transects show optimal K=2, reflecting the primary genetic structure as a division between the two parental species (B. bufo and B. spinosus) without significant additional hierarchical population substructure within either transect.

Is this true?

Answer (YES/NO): NO